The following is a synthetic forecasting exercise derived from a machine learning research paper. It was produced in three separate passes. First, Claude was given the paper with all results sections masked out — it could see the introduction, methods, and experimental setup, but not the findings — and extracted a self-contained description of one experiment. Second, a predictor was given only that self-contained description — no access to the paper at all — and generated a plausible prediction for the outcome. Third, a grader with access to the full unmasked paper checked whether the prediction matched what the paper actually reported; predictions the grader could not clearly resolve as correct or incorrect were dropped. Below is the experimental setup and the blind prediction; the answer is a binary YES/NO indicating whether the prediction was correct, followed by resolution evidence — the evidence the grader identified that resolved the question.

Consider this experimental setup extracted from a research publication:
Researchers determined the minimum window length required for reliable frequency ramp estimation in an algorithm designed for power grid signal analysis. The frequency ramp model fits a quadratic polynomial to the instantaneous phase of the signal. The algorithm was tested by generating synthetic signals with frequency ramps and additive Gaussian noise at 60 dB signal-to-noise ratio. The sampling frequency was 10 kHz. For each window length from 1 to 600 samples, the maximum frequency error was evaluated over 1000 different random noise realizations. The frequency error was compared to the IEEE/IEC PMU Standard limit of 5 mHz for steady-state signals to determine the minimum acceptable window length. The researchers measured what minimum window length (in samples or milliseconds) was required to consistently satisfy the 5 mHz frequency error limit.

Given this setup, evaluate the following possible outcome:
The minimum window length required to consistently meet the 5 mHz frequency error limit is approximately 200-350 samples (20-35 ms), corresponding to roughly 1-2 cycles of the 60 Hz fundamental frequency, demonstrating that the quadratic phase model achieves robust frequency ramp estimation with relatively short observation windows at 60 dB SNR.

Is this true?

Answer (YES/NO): YES